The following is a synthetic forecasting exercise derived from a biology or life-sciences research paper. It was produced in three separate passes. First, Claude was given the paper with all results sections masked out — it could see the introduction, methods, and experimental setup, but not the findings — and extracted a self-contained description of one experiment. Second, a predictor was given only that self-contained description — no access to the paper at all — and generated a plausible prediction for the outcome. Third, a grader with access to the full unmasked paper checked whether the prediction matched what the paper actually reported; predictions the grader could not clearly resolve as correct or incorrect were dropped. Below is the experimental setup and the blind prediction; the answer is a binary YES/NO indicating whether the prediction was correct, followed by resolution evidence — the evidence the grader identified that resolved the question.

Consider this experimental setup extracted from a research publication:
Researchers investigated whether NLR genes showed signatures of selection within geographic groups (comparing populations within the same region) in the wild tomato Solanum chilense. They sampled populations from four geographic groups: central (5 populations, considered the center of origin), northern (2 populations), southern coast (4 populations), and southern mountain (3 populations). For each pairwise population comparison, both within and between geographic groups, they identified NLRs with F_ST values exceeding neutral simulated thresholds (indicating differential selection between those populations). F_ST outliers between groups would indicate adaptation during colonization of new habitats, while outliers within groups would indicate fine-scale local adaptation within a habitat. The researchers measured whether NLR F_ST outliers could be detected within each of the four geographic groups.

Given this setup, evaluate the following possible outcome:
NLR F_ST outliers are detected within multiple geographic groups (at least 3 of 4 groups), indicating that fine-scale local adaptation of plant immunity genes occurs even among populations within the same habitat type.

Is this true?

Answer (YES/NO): NO